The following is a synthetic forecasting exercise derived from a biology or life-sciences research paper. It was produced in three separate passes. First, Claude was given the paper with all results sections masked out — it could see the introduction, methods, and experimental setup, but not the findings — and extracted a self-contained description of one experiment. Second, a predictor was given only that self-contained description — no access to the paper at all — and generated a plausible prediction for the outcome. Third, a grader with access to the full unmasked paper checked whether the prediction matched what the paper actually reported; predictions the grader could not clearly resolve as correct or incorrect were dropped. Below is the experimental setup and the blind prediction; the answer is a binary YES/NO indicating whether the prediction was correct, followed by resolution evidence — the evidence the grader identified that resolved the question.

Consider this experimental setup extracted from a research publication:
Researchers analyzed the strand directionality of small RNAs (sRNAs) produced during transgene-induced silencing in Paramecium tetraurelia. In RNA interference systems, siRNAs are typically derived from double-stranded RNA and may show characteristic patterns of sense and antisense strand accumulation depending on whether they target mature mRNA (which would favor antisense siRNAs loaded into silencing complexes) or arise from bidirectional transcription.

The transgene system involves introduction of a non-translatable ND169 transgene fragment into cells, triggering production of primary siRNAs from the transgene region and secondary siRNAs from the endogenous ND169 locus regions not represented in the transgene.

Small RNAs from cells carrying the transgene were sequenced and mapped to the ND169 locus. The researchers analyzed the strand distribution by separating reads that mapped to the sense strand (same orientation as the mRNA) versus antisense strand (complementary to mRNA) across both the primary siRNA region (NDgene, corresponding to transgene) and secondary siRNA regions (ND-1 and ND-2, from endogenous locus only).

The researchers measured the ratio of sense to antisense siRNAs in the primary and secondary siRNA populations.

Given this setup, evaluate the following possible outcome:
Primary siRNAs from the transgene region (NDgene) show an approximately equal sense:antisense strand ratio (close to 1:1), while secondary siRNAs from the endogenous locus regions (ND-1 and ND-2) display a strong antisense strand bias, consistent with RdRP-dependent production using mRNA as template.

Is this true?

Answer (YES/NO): NO